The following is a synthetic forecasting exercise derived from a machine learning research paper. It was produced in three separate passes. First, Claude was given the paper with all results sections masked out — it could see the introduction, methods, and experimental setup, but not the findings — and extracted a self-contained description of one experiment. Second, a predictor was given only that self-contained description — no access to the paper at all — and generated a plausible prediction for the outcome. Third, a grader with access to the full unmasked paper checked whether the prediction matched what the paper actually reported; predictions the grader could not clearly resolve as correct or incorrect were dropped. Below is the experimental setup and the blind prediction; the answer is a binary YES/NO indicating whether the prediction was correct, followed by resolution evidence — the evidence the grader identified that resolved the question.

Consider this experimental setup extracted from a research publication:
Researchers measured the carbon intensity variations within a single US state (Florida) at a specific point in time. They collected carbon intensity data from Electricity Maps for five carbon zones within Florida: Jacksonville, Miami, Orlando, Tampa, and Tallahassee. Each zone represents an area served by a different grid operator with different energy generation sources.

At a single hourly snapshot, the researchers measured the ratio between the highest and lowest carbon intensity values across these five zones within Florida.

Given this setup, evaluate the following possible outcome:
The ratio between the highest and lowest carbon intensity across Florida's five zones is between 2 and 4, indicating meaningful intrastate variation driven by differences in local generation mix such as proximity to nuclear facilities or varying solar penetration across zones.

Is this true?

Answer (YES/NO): YES